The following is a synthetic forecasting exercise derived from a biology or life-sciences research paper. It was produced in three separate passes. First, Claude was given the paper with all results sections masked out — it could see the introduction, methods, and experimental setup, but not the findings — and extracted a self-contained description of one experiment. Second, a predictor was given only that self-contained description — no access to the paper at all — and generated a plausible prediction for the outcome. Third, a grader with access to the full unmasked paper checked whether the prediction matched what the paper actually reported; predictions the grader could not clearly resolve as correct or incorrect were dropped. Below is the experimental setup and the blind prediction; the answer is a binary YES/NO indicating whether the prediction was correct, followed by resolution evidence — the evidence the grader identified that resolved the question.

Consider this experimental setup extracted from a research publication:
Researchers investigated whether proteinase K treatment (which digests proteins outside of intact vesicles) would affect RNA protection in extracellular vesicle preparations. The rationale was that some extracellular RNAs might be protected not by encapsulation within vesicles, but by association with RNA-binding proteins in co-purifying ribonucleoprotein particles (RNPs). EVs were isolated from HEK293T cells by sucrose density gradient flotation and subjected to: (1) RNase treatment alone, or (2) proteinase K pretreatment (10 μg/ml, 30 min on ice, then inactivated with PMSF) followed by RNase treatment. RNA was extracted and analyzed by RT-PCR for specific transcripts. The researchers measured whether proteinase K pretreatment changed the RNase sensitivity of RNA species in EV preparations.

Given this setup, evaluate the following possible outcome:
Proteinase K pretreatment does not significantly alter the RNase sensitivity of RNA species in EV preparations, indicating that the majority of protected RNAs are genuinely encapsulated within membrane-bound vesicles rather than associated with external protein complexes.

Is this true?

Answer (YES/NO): YES